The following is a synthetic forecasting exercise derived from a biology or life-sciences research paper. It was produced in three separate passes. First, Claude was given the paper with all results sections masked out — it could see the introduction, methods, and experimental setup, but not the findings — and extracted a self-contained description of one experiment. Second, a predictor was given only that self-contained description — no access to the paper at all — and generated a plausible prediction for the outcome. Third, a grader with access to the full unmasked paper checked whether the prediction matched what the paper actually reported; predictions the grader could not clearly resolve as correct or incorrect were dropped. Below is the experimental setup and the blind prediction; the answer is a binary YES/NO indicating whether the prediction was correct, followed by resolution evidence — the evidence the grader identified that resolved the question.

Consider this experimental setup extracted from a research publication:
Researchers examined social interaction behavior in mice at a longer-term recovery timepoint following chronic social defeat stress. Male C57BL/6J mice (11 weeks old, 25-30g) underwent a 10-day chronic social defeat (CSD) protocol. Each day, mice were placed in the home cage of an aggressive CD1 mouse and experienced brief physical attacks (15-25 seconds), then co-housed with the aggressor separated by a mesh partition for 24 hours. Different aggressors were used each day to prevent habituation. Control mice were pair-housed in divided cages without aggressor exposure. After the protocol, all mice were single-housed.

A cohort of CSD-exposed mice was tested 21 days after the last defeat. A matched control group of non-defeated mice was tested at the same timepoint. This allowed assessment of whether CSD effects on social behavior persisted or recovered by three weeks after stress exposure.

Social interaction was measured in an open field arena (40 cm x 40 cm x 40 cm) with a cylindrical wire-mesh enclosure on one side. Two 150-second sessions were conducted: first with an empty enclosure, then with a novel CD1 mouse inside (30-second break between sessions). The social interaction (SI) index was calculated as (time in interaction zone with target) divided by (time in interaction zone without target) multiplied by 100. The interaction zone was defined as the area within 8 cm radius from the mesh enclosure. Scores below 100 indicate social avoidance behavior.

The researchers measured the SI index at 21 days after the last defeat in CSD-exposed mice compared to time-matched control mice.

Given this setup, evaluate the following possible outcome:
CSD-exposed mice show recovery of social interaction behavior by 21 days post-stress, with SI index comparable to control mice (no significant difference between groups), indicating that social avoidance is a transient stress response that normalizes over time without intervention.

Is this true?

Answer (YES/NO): NO